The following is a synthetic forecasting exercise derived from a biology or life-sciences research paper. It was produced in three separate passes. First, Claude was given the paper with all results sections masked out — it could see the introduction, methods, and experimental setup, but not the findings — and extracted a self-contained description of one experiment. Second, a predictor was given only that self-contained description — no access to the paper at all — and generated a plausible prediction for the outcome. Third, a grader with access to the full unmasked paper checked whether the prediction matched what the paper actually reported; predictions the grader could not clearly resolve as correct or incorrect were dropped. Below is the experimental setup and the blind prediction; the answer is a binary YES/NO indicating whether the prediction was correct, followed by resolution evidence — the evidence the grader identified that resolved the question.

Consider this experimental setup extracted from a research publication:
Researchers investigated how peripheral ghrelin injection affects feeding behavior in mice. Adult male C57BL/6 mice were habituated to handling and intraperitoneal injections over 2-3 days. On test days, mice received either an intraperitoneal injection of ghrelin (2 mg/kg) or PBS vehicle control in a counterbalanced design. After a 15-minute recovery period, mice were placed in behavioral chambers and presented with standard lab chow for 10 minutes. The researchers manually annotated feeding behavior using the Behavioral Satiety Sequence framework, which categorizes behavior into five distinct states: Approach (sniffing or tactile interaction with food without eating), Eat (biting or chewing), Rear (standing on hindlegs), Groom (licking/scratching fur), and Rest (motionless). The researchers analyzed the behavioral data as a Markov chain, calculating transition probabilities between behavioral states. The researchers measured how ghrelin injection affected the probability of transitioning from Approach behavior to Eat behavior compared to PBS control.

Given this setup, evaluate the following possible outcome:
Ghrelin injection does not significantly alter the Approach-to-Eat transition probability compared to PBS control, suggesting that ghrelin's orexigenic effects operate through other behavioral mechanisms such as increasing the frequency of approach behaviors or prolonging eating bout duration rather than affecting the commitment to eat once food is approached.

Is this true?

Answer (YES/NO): NO